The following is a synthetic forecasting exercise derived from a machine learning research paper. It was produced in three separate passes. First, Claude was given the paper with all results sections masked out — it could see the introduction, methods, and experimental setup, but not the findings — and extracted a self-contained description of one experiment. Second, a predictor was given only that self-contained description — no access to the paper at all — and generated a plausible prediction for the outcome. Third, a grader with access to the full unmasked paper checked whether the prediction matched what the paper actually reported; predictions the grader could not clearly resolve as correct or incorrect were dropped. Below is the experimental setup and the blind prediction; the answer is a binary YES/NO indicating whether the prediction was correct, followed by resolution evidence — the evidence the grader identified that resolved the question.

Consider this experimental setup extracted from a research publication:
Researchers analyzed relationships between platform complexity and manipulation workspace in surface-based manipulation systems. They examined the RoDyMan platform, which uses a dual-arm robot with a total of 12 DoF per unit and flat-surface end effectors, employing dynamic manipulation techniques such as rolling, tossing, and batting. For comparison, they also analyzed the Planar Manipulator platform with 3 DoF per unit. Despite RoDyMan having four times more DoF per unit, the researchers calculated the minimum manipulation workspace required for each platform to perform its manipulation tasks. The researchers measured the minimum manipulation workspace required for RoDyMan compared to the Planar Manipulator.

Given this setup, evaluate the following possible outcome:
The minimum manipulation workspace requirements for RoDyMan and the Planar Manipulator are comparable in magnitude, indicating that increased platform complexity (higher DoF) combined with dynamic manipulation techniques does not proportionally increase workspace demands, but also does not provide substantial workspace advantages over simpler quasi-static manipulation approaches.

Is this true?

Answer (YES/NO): YES